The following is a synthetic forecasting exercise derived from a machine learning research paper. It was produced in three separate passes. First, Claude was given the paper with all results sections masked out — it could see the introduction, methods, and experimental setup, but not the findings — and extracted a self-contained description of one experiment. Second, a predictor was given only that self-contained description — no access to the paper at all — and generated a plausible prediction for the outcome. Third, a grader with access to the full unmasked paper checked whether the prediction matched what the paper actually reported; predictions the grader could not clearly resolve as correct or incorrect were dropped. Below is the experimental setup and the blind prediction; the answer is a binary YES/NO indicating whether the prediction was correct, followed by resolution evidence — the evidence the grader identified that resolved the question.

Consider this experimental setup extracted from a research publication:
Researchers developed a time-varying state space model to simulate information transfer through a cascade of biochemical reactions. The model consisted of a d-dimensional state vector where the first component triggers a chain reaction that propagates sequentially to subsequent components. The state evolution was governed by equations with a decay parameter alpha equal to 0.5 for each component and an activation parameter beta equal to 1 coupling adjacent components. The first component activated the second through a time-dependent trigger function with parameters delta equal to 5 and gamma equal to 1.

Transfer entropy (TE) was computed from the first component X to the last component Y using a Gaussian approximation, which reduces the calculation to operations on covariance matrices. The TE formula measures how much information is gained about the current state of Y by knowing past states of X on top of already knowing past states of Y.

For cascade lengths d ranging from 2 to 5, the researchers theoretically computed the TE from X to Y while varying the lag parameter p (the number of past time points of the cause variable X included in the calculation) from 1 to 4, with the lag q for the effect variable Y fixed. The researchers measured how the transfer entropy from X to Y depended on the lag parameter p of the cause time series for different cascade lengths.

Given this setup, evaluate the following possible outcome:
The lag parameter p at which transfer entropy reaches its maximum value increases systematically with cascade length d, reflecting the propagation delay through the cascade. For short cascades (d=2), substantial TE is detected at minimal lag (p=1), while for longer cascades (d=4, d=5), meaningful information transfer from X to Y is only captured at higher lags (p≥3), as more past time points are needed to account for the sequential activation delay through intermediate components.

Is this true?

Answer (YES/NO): NO